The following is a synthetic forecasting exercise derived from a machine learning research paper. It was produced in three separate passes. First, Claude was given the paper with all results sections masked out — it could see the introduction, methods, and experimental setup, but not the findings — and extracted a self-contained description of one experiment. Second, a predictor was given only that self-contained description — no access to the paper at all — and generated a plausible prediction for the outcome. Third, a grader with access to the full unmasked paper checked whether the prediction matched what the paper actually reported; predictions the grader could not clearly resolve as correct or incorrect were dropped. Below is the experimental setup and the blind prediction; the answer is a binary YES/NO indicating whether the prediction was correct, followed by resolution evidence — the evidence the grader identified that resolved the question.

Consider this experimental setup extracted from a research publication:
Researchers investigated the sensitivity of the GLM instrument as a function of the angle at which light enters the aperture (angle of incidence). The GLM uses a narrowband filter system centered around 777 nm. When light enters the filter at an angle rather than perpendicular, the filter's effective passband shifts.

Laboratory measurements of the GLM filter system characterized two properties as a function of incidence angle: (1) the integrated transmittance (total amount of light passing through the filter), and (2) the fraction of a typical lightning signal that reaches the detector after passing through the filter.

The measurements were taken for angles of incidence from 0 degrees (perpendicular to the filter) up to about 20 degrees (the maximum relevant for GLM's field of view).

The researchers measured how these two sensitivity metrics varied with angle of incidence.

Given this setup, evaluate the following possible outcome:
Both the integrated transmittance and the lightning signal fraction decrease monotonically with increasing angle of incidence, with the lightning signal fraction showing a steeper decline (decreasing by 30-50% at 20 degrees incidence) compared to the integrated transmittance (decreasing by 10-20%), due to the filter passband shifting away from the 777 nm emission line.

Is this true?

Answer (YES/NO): NO